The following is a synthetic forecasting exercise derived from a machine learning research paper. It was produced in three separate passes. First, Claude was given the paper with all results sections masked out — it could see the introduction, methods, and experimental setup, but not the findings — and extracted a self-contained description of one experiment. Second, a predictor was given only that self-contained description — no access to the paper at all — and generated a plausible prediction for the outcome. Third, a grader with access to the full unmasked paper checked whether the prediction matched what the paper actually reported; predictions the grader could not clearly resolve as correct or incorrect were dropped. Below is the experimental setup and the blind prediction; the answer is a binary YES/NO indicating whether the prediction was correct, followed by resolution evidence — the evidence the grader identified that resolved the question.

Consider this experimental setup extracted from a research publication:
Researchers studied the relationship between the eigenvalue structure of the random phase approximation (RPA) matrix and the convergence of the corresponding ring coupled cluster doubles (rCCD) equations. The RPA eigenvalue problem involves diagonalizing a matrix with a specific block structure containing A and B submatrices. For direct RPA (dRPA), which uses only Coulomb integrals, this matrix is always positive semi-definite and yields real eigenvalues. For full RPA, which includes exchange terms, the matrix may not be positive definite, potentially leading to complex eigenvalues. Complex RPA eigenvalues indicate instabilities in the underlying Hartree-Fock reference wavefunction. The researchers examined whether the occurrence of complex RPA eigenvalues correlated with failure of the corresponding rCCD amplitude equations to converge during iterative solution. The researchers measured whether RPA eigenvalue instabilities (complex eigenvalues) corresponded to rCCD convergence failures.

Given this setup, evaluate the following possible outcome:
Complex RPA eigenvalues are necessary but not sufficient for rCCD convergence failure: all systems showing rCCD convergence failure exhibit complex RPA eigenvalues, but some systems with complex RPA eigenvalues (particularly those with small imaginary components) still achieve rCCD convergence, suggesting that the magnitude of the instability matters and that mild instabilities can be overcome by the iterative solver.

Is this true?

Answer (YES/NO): NO